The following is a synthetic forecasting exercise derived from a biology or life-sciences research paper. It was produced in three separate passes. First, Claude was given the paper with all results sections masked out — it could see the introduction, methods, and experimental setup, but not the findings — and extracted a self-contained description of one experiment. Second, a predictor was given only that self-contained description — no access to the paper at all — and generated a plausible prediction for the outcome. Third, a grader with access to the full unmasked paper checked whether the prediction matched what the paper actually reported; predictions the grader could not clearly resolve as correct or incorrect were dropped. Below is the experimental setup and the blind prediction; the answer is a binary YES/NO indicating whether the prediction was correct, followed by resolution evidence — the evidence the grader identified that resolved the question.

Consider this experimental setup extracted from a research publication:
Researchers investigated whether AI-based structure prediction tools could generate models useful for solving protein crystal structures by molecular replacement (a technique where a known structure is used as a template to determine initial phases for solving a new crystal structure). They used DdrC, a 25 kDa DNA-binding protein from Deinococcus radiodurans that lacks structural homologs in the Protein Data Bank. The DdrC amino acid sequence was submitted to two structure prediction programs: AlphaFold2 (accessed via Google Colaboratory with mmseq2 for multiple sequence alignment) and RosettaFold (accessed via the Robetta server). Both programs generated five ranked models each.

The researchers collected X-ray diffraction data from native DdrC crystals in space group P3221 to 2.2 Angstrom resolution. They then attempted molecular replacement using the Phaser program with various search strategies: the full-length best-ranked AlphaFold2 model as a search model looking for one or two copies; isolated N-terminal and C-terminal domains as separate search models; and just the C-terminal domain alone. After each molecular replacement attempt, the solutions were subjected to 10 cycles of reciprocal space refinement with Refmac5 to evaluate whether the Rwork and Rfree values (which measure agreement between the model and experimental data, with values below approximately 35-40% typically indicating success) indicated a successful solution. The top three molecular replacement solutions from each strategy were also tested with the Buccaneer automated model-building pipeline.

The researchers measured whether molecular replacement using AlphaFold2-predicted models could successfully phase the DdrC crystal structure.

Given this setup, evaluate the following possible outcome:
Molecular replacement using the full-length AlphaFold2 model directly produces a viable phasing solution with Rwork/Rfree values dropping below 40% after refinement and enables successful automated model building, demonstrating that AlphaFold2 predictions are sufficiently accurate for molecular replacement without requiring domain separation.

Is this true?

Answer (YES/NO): NO